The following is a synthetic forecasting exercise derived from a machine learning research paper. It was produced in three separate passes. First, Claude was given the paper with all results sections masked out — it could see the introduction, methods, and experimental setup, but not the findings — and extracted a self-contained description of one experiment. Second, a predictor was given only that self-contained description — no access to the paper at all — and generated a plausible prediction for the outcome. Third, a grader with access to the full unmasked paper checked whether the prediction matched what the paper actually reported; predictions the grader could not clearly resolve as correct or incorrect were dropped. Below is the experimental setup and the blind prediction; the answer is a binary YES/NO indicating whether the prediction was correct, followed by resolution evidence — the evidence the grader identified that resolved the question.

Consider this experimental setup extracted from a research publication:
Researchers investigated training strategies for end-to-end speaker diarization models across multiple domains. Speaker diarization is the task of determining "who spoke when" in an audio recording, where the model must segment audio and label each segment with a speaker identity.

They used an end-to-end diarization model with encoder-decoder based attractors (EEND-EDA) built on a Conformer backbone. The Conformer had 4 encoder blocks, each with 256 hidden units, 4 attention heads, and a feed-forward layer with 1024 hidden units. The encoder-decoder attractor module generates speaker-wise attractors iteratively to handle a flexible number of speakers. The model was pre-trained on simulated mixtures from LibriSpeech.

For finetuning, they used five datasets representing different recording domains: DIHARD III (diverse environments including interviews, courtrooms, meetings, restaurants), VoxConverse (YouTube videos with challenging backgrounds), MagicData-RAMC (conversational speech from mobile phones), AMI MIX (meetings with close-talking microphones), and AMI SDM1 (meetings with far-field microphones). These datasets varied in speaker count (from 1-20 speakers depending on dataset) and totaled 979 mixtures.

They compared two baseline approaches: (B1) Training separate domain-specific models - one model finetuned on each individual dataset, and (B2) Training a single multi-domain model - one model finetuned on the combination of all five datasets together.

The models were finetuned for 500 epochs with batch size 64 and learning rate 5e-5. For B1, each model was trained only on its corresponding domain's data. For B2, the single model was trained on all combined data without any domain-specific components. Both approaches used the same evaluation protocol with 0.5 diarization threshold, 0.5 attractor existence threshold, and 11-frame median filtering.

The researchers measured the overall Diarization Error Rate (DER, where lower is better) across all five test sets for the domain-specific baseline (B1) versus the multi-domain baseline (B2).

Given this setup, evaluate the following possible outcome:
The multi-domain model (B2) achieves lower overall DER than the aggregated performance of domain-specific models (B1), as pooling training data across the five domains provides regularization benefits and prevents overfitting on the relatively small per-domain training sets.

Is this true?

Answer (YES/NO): YES